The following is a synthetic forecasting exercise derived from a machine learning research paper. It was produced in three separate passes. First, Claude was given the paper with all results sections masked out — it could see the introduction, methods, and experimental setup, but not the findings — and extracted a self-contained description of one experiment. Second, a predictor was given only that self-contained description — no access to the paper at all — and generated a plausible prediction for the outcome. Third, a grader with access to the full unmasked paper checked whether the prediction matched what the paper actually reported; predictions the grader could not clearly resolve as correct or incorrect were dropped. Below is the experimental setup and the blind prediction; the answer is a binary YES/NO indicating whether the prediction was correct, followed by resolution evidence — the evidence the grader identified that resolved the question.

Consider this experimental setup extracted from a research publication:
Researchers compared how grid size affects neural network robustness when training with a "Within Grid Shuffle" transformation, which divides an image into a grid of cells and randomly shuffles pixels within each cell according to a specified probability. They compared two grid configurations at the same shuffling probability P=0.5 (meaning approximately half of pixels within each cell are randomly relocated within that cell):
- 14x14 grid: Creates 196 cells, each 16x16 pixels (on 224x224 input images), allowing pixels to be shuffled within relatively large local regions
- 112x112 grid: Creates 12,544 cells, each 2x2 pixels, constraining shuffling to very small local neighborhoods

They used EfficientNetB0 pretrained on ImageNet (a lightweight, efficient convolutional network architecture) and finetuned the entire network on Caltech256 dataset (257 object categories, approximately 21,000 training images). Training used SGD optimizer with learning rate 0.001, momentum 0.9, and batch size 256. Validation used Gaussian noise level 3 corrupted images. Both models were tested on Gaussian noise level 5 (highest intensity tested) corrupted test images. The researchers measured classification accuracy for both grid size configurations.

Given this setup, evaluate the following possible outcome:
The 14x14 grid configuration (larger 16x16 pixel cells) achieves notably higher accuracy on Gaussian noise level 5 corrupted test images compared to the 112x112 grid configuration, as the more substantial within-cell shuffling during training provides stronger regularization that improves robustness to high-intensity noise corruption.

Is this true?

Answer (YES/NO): NO